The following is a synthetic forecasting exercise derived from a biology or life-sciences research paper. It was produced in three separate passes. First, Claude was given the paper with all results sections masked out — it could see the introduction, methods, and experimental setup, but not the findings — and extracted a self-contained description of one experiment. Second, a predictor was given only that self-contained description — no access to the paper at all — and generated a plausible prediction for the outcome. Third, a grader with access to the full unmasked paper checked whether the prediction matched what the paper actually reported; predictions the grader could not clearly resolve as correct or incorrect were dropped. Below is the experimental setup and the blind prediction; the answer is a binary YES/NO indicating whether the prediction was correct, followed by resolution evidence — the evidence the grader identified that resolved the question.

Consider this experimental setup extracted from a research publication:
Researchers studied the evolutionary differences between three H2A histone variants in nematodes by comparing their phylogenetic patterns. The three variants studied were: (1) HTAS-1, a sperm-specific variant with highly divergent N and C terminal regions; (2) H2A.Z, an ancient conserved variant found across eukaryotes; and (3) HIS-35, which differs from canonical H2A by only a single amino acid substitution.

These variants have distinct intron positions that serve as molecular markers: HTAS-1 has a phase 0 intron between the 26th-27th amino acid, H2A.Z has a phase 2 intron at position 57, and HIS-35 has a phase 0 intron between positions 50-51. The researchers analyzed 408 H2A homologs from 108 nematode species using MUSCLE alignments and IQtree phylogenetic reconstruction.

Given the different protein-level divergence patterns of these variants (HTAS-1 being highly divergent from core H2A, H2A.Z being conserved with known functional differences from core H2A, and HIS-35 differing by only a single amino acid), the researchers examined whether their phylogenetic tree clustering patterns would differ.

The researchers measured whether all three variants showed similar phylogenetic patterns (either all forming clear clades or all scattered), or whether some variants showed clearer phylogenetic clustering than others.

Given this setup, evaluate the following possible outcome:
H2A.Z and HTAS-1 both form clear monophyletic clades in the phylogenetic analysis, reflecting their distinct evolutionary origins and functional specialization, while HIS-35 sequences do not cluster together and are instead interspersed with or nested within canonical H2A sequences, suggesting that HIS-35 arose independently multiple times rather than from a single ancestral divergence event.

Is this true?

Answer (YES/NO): NO